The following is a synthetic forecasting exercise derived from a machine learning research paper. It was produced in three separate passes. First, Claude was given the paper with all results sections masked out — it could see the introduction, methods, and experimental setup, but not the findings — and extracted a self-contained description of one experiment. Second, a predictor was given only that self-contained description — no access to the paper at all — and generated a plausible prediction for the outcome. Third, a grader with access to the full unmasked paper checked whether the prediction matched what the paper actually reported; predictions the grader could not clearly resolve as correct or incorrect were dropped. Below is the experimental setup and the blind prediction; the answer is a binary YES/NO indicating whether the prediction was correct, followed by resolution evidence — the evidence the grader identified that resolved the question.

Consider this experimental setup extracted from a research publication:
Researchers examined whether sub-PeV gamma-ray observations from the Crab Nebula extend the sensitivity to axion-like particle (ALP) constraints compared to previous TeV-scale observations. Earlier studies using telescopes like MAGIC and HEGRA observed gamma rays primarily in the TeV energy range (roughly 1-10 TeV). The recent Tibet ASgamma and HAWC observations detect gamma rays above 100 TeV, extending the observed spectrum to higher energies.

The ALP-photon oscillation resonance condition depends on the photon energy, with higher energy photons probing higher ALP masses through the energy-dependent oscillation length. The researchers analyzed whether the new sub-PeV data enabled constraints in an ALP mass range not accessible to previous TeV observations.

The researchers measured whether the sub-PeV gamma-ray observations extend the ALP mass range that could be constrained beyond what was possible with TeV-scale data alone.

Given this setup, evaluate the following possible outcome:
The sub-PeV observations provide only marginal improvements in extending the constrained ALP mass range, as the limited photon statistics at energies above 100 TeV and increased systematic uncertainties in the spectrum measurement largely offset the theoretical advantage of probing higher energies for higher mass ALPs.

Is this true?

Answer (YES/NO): NO